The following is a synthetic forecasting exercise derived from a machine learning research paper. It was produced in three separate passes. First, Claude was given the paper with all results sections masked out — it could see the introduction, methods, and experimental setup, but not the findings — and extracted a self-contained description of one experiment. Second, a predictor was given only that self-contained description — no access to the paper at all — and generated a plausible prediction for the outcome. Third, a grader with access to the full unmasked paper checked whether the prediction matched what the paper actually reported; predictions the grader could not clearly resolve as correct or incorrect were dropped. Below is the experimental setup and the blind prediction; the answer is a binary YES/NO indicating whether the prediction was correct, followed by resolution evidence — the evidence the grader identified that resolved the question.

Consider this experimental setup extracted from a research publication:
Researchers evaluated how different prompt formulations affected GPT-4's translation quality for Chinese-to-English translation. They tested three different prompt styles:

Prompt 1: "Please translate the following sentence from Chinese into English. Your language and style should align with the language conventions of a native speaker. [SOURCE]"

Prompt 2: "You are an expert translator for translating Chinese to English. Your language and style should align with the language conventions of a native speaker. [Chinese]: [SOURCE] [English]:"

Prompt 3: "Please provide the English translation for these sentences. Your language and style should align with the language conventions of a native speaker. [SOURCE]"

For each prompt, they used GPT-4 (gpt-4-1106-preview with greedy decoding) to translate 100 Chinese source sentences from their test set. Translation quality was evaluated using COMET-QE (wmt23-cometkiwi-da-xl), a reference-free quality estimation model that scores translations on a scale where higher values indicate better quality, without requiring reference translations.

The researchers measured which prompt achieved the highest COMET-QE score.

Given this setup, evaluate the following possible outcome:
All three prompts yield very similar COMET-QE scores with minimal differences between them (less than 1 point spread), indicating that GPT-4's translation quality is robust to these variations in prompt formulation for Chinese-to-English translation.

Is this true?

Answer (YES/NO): NO